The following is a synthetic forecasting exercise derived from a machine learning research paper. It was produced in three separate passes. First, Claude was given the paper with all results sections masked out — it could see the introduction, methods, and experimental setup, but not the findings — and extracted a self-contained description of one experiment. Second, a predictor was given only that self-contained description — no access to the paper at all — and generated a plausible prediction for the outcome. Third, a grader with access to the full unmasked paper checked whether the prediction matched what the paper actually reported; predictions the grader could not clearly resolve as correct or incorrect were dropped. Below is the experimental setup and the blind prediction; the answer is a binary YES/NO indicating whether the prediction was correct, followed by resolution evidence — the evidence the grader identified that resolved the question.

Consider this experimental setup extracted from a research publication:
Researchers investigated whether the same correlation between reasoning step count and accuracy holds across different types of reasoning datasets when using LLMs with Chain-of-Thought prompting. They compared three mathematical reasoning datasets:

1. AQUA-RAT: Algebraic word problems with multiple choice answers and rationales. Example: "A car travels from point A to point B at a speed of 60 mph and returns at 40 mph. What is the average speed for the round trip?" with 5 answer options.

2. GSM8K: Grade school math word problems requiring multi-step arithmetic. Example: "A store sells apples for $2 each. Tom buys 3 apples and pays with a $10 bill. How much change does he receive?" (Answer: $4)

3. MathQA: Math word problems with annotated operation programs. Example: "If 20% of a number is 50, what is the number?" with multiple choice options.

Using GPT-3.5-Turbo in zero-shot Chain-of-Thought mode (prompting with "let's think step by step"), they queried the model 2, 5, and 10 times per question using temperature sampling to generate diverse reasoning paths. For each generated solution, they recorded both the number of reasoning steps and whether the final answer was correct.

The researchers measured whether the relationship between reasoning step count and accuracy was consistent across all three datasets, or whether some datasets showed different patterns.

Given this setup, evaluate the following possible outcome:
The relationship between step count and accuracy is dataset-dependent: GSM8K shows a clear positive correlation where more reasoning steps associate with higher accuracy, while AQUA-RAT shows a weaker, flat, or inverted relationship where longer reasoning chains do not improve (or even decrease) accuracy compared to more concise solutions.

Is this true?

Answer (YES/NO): NO